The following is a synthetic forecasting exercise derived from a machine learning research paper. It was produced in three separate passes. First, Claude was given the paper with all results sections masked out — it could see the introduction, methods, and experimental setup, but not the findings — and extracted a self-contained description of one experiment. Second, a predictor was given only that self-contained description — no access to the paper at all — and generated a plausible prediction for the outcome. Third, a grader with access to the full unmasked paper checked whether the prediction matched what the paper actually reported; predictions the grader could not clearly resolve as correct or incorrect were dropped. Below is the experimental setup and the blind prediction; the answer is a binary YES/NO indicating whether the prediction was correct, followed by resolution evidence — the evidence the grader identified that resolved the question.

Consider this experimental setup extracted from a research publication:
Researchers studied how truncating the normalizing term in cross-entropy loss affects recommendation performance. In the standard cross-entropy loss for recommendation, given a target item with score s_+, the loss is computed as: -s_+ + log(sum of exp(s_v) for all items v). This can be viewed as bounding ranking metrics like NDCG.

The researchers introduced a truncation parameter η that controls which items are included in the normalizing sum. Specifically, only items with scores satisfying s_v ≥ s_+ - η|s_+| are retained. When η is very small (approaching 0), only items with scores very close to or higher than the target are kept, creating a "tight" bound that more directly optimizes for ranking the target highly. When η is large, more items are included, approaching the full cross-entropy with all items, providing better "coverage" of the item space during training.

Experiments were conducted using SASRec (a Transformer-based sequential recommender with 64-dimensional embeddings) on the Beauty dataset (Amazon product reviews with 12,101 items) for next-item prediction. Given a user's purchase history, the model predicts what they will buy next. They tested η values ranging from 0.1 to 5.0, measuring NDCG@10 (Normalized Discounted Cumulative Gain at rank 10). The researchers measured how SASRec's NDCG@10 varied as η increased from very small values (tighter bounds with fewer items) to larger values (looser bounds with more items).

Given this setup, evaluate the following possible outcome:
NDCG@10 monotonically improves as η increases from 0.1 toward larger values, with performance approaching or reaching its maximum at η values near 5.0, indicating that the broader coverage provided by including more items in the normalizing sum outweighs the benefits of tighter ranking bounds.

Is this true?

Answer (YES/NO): NO